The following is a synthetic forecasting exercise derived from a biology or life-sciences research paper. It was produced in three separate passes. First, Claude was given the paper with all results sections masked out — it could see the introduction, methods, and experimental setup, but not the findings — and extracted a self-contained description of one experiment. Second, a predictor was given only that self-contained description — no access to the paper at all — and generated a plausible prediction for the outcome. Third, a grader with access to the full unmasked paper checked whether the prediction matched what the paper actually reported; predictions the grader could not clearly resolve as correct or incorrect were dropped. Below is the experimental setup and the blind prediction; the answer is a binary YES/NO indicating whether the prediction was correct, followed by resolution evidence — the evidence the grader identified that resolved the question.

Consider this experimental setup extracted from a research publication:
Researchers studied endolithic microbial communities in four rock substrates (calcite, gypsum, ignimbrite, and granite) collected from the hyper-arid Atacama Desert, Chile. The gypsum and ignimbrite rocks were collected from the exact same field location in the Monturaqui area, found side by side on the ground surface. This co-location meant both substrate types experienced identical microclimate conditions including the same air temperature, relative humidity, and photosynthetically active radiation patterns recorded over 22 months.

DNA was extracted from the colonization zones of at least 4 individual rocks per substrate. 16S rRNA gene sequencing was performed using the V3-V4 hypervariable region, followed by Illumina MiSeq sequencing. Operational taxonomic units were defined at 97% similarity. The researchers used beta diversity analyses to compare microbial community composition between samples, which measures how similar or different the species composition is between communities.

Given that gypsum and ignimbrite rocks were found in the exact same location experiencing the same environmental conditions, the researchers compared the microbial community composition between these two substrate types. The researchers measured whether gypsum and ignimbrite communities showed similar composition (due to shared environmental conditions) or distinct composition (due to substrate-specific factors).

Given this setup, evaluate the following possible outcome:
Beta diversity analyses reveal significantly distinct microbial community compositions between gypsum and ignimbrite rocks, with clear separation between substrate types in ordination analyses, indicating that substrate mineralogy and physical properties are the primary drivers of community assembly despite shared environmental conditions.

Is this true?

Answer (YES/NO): YES